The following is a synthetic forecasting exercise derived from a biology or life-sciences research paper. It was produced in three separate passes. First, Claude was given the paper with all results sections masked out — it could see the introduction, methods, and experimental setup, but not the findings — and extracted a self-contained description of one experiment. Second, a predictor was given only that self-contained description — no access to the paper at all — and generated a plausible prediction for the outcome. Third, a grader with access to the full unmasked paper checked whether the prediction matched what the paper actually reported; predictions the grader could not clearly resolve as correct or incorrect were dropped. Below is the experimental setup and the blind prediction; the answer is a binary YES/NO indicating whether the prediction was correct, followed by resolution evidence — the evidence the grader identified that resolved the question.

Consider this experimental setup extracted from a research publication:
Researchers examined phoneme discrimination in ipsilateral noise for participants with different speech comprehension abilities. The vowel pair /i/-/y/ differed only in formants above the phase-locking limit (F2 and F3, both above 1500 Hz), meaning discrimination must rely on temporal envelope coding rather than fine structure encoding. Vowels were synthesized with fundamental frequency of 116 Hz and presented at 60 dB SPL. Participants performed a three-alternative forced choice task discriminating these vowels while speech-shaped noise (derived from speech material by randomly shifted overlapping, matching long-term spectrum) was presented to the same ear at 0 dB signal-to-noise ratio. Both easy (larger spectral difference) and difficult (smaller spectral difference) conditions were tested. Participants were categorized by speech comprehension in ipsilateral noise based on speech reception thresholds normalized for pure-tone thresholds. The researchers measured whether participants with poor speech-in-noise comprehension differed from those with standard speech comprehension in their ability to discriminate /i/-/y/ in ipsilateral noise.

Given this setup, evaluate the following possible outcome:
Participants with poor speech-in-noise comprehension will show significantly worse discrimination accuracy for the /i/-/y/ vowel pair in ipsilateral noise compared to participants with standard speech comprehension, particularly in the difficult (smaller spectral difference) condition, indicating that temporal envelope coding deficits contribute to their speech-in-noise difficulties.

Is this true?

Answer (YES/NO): NO